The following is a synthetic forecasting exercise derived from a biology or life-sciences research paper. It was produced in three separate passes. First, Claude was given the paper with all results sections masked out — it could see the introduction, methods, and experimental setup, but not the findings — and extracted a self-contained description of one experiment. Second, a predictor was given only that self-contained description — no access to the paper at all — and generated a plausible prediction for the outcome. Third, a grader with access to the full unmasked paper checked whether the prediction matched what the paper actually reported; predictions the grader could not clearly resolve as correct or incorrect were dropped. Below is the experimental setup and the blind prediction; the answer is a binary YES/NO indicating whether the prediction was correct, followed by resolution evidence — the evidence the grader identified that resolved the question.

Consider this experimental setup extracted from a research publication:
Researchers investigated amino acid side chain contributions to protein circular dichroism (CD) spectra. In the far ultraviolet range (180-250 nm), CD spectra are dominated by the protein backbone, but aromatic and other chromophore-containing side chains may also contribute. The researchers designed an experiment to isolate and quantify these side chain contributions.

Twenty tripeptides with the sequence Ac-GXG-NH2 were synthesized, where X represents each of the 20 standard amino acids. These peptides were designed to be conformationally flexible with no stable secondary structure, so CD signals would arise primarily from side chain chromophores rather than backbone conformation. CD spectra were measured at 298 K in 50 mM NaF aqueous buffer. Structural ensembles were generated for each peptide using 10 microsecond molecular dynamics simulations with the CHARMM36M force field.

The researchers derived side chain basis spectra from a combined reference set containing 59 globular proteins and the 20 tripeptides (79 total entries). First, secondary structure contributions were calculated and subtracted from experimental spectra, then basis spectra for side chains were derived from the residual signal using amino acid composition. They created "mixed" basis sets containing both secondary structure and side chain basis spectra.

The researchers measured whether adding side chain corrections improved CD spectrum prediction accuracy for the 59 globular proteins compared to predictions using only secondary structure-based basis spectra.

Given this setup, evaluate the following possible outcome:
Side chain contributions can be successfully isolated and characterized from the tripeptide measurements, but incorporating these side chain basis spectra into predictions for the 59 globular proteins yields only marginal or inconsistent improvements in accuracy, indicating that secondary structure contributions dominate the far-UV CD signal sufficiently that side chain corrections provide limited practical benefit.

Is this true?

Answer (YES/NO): YES